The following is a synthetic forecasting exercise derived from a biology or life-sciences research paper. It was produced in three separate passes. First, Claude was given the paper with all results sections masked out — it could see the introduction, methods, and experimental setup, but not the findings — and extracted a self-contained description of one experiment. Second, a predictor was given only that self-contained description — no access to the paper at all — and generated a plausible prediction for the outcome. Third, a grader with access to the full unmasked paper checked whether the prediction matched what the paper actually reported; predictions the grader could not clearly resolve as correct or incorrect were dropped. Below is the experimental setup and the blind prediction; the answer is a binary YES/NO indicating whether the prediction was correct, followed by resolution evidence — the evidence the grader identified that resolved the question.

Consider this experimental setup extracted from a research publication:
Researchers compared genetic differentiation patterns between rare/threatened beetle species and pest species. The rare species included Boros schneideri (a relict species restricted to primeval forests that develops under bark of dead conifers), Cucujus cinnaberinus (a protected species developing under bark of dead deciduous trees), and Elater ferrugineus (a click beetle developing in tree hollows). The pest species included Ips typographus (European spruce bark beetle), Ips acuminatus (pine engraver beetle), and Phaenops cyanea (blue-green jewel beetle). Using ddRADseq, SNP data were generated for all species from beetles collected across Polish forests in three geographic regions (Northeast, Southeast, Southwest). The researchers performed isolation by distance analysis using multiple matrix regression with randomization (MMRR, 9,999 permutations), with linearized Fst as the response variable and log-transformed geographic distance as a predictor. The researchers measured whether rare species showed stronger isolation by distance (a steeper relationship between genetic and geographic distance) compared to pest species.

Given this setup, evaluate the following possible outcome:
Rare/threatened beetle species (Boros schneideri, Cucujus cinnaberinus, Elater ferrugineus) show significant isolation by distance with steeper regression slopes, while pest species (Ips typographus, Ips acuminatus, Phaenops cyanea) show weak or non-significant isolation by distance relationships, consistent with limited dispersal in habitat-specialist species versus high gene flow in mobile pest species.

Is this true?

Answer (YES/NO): NO